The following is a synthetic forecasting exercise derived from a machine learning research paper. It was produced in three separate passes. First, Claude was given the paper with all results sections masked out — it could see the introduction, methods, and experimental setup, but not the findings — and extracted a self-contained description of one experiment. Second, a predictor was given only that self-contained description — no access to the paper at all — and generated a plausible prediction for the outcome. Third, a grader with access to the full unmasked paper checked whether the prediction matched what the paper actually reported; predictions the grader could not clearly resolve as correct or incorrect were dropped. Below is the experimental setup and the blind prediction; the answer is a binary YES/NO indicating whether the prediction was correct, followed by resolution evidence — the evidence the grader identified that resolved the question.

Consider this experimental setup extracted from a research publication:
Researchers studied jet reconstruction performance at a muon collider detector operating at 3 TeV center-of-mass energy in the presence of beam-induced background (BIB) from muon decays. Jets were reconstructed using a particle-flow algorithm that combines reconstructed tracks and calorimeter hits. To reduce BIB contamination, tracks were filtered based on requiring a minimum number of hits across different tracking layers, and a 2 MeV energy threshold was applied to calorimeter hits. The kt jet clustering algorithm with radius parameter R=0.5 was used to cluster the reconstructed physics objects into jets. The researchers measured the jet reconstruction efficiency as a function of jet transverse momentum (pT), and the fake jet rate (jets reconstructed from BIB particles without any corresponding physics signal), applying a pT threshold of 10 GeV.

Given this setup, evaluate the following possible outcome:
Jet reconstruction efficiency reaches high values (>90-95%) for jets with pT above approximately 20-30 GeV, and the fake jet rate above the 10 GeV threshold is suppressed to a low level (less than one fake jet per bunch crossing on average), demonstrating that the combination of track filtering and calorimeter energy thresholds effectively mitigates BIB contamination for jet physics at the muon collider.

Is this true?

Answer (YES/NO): NO